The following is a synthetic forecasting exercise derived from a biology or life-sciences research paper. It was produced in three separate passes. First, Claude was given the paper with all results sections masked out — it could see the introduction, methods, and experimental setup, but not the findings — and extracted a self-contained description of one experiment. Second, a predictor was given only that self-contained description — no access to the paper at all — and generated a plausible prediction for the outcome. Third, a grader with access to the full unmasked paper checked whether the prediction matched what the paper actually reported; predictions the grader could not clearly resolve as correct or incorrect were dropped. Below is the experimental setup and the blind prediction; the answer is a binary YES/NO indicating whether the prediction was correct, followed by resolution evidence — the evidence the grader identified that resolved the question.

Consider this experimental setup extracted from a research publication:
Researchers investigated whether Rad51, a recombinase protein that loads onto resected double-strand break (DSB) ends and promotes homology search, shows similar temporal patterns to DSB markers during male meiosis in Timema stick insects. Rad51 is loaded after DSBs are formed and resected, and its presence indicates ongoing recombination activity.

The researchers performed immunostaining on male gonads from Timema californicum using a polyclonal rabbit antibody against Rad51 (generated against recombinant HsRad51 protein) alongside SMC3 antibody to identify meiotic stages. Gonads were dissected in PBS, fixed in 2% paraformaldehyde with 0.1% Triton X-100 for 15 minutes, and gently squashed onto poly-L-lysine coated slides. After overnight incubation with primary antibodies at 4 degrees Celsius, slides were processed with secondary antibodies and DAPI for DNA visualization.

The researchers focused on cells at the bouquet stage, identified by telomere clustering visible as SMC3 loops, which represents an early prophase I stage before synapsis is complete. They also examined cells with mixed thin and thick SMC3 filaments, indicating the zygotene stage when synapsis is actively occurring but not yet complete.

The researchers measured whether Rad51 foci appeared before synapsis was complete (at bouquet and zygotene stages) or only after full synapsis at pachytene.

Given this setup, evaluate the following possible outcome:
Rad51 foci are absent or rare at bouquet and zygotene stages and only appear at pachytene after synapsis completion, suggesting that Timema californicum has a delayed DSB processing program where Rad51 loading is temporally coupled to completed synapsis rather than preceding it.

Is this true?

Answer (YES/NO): NO